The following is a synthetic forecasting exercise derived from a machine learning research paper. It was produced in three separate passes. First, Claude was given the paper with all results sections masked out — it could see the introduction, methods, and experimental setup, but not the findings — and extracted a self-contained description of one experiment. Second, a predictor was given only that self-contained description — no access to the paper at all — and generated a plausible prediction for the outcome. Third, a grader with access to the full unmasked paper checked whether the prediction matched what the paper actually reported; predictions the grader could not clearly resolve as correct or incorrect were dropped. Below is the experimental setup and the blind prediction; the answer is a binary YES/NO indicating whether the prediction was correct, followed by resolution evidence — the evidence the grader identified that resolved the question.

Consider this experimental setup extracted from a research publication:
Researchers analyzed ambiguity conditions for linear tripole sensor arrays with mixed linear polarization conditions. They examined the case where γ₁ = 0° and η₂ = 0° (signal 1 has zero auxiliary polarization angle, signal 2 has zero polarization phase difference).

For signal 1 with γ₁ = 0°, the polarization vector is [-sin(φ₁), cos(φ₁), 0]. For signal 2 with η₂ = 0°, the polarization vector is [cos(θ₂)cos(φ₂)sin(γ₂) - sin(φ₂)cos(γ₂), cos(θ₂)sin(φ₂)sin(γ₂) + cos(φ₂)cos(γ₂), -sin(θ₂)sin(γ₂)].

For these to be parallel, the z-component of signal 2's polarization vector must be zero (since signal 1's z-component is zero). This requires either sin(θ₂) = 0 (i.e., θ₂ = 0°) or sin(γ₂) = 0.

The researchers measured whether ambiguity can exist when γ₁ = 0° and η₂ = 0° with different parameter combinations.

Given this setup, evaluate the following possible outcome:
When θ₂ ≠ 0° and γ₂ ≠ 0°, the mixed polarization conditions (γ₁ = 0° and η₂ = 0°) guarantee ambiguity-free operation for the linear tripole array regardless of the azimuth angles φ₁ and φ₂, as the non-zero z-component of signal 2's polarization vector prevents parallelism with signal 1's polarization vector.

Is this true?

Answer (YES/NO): YES